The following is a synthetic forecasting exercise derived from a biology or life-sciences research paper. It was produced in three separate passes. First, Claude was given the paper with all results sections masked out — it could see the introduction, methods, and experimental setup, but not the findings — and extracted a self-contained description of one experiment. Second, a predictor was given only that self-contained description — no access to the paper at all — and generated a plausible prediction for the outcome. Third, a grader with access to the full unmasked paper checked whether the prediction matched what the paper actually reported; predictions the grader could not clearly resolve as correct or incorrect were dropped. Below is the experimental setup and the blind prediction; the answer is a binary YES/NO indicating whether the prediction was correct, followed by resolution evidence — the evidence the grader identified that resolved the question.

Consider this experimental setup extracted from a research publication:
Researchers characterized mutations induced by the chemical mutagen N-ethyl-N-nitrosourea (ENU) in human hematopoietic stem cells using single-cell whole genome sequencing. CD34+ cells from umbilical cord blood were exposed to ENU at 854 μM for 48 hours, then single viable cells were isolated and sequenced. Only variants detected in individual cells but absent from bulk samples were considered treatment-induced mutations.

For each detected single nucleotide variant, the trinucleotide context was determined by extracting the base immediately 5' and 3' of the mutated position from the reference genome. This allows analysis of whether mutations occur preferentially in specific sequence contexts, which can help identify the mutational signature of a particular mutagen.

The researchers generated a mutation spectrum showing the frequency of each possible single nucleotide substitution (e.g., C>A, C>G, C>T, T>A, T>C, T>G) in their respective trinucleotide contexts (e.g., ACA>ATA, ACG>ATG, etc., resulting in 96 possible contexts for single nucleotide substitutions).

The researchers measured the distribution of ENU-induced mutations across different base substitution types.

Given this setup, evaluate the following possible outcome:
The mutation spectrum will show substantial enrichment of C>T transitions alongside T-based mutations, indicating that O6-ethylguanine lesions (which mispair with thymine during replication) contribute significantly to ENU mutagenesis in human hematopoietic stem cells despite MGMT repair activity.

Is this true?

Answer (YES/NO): YES